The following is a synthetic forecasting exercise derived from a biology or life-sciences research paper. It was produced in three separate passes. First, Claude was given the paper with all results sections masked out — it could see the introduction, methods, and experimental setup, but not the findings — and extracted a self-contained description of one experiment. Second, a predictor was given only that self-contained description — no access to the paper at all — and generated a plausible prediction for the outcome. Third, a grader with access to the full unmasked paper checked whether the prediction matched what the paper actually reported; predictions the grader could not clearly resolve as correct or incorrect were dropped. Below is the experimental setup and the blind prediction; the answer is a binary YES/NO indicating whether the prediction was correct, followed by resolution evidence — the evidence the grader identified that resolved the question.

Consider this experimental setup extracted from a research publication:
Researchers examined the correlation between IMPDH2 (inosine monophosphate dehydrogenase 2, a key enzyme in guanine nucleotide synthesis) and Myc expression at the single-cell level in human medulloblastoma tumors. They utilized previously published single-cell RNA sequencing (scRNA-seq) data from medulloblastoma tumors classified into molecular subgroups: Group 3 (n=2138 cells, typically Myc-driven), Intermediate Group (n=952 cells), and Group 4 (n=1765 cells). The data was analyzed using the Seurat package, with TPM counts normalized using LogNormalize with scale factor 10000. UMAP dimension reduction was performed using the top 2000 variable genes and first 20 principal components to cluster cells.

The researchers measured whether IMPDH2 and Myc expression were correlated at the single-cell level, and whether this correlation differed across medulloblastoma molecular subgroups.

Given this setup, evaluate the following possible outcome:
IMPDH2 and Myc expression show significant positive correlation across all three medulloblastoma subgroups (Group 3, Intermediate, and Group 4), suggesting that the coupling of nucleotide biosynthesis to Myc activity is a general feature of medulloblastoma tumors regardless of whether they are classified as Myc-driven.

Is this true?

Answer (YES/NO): NO